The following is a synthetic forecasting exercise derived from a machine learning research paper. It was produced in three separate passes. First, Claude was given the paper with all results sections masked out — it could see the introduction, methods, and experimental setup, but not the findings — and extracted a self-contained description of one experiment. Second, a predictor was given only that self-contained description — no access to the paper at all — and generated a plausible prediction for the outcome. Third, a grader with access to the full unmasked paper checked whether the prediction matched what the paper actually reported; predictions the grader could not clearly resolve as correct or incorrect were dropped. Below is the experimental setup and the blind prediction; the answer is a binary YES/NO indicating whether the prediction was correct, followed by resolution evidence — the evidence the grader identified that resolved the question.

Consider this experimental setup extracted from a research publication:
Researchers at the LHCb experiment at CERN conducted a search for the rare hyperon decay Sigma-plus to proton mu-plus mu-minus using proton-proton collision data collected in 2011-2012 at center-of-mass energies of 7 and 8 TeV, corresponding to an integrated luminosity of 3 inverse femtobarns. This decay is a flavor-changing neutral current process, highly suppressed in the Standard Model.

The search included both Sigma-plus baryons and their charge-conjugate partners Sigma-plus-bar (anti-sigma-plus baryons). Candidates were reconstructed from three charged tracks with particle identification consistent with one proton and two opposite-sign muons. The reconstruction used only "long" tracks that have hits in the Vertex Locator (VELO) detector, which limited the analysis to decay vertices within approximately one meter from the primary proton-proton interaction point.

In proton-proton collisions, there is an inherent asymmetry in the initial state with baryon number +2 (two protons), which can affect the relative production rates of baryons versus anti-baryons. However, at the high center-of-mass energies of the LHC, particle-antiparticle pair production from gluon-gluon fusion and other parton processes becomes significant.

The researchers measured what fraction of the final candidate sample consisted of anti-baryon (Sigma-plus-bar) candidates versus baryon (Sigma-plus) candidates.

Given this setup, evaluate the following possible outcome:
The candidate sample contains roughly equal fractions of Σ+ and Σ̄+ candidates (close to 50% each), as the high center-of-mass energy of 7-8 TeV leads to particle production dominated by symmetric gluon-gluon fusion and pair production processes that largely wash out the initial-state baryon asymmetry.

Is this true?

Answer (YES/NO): YES